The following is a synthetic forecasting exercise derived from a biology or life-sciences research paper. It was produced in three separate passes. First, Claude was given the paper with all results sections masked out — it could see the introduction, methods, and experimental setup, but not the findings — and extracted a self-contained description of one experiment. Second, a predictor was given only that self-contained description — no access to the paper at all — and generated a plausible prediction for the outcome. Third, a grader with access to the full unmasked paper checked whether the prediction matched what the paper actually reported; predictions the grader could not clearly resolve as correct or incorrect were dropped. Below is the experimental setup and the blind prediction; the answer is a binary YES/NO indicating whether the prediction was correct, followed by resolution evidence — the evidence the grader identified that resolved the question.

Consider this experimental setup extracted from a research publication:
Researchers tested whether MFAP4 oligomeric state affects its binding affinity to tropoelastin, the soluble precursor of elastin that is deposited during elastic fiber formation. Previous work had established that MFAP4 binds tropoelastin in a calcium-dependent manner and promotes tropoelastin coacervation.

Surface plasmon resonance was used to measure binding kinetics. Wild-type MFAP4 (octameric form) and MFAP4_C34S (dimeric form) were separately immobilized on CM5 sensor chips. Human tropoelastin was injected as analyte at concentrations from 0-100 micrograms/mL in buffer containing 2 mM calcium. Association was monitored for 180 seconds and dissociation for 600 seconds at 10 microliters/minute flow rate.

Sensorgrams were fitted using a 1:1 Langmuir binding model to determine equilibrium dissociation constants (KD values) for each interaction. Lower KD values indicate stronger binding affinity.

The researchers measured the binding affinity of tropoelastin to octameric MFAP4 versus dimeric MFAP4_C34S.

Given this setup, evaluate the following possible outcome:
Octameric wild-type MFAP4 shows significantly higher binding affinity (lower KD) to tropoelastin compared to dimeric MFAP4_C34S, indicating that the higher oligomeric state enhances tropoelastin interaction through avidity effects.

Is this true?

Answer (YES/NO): NO